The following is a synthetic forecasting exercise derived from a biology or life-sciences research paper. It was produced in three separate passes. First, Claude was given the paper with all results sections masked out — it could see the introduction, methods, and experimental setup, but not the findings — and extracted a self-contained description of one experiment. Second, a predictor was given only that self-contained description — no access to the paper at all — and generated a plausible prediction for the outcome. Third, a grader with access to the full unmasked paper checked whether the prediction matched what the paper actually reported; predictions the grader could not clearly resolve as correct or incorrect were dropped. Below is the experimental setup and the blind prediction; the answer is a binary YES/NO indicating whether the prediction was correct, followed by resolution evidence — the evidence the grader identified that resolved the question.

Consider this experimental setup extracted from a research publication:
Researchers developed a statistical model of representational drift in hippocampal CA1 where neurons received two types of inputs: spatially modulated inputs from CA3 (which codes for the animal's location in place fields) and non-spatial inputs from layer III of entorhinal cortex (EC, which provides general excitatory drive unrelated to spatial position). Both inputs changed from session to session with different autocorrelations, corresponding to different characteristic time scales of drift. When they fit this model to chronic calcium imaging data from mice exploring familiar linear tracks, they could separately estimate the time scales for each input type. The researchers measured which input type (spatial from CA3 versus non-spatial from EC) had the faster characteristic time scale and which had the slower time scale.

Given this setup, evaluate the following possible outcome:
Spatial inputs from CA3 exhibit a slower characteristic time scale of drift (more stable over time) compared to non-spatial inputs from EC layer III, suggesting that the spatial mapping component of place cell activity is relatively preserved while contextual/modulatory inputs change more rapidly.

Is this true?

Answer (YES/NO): YES